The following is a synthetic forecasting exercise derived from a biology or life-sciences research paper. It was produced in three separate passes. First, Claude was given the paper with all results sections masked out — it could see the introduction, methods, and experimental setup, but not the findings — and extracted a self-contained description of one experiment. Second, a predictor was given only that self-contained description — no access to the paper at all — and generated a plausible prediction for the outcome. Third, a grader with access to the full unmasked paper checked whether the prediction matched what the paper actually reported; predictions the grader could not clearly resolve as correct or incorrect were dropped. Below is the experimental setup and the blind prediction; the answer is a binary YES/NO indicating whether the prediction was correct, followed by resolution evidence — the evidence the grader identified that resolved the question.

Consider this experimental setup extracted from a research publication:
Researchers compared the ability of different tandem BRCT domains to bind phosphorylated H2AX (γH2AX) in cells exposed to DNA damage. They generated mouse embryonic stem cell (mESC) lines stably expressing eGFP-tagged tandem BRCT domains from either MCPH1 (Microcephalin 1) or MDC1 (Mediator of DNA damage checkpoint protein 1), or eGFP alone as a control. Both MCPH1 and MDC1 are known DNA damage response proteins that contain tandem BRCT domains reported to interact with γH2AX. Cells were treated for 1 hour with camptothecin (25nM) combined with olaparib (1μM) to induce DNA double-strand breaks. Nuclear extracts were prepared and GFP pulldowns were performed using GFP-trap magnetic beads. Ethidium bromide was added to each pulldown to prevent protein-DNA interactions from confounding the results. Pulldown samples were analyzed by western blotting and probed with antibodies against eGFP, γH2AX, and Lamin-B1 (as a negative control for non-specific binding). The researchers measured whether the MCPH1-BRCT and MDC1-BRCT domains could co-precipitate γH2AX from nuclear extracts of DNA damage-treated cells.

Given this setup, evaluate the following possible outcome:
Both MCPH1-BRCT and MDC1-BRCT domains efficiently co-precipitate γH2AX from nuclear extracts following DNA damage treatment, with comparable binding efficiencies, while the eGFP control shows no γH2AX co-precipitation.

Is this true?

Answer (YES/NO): NO